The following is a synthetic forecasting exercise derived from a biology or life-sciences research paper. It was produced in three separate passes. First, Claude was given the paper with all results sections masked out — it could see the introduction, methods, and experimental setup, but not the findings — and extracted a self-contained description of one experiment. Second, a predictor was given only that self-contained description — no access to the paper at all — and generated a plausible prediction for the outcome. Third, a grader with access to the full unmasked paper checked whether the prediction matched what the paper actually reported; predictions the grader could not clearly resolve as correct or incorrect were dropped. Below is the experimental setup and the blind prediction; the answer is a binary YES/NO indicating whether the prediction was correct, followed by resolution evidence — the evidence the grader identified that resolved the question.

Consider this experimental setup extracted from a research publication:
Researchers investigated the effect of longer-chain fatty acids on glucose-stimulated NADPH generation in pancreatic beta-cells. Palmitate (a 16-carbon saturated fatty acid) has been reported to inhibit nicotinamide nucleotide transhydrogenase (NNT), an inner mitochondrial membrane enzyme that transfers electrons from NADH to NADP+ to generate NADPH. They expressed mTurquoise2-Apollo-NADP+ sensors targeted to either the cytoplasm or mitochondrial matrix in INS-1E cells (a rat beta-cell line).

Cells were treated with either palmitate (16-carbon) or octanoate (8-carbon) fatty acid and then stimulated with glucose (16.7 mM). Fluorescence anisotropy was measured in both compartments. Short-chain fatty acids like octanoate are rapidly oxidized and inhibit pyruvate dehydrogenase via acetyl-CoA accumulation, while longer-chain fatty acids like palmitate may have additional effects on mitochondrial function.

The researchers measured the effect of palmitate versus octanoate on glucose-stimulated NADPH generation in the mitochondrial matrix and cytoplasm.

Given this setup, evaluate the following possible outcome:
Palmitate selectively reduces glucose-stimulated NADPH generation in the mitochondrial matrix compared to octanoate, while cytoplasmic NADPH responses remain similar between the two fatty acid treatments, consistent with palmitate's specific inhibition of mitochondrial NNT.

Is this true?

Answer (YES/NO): NO